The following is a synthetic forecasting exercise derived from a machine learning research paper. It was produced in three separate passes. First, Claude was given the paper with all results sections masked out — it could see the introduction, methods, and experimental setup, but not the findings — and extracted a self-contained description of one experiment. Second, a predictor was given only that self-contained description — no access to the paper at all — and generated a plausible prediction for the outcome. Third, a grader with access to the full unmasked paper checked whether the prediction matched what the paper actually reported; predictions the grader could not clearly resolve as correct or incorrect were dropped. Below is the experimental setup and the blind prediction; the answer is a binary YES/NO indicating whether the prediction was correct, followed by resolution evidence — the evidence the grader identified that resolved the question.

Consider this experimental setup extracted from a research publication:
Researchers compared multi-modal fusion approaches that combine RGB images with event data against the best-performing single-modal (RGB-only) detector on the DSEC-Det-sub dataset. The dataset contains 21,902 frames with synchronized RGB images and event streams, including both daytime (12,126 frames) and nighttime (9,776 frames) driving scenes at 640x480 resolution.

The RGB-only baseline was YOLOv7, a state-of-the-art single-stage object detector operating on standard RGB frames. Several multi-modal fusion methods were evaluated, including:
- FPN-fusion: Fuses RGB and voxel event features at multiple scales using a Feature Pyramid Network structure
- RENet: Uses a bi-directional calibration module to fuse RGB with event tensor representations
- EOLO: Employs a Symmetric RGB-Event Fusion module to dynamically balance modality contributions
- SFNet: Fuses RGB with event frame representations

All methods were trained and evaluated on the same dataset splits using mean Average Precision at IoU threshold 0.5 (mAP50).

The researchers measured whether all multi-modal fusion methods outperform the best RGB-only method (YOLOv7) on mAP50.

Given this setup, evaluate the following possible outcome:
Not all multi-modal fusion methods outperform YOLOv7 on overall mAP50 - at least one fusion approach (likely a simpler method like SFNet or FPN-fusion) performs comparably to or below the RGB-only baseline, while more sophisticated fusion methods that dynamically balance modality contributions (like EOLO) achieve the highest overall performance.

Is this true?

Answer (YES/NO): NO